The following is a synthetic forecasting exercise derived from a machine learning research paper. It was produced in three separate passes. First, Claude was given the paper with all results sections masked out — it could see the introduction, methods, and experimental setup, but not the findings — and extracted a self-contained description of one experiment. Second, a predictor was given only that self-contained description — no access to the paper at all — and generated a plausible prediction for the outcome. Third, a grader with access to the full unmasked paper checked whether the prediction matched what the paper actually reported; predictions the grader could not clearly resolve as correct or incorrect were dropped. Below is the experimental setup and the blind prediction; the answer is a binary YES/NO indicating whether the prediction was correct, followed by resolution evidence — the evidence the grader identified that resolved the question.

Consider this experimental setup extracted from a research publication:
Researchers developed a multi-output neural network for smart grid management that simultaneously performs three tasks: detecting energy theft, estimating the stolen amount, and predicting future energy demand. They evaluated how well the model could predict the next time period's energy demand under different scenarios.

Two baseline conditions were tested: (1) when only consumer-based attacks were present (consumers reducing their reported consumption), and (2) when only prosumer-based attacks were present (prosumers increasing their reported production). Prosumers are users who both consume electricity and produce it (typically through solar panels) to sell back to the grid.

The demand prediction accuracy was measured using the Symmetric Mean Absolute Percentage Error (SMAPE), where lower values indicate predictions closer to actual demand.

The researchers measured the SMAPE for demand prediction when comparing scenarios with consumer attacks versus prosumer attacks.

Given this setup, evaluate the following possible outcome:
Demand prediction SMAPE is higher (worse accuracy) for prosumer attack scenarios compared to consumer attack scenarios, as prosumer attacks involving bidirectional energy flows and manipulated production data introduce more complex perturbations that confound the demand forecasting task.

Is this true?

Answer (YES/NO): YES